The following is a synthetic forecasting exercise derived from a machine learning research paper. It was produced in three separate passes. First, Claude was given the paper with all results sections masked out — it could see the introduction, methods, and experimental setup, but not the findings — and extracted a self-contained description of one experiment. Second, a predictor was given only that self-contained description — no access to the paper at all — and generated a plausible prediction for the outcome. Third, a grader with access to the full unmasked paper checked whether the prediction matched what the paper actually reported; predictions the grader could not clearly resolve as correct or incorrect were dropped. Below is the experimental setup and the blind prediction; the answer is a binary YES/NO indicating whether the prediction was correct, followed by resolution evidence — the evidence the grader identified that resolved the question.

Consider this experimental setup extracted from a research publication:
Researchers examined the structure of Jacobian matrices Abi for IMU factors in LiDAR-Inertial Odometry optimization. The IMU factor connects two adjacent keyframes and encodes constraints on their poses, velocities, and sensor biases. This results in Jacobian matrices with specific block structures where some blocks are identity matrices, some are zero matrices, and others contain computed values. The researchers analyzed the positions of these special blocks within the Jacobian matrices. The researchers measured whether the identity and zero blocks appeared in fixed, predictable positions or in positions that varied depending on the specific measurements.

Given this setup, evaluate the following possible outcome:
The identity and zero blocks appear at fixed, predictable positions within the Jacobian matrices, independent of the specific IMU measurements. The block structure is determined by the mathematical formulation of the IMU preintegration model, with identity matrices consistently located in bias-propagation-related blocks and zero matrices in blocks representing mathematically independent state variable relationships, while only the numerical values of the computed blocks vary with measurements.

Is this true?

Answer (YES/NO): YES